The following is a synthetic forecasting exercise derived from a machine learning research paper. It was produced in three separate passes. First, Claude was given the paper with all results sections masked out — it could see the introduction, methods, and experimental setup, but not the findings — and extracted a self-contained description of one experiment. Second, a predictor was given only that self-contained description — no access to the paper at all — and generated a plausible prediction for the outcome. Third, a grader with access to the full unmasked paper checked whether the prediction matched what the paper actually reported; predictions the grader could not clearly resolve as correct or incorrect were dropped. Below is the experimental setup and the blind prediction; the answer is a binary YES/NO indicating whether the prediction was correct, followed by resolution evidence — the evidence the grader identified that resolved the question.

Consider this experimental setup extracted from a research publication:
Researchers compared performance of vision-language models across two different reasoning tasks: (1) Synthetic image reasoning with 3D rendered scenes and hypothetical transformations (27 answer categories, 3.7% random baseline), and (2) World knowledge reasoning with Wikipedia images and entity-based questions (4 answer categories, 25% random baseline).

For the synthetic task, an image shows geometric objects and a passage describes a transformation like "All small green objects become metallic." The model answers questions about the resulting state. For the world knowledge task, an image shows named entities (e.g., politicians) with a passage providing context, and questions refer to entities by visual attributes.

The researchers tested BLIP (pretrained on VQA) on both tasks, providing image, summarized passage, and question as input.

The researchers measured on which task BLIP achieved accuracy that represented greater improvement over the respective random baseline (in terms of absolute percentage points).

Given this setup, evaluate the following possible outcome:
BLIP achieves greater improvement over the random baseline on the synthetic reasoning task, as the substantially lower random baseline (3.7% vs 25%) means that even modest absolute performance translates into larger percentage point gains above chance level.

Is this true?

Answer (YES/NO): YES